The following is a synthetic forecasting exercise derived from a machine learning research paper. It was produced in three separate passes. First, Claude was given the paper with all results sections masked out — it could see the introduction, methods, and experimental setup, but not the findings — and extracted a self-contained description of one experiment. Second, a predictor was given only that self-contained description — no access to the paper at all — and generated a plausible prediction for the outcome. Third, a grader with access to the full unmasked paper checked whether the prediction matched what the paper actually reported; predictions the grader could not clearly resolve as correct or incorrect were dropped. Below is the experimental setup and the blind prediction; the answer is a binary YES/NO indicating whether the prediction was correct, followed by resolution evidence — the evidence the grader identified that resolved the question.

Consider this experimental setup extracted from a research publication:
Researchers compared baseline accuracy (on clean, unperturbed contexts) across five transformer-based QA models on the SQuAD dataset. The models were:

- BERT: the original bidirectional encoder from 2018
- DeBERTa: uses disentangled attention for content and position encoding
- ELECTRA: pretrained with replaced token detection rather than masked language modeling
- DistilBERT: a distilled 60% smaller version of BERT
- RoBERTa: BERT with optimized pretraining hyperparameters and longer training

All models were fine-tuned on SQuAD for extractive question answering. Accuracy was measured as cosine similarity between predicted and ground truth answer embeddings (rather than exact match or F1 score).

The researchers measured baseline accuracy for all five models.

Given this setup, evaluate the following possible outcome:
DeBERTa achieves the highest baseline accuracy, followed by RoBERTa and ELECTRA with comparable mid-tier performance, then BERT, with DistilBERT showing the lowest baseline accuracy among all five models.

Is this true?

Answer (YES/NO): NO